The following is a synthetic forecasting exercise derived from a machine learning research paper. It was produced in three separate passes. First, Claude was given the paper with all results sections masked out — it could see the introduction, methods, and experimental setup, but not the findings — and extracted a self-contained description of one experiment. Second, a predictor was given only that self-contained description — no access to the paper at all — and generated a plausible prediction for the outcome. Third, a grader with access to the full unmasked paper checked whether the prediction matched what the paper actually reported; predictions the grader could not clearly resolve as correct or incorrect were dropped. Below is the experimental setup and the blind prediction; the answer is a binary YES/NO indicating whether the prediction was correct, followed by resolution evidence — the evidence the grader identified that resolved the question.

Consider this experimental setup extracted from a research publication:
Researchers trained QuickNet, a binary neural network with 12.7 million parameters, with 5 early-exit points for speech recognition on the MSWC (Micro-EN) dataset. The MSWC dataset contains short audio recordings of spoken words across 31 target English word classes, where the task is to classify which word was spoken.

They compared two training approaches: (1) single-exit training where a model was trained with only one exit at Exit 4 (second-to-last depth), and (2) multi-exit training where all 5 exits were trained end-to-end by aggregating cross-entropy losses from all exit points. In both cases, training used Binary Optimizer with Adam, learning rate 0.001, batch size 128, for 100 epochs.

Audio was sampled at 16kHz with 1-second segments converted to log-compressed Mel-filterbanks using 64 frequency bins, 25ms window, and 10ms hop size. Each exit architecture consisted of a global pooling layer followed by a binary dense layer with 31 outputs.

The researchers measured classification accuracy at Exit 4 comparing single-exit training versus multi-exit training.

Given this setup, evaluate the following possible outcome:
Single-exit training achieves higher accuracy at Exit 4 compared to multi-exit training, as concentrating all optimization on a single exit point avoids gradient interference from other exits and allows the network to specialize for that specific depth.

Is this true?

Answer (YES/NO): NO